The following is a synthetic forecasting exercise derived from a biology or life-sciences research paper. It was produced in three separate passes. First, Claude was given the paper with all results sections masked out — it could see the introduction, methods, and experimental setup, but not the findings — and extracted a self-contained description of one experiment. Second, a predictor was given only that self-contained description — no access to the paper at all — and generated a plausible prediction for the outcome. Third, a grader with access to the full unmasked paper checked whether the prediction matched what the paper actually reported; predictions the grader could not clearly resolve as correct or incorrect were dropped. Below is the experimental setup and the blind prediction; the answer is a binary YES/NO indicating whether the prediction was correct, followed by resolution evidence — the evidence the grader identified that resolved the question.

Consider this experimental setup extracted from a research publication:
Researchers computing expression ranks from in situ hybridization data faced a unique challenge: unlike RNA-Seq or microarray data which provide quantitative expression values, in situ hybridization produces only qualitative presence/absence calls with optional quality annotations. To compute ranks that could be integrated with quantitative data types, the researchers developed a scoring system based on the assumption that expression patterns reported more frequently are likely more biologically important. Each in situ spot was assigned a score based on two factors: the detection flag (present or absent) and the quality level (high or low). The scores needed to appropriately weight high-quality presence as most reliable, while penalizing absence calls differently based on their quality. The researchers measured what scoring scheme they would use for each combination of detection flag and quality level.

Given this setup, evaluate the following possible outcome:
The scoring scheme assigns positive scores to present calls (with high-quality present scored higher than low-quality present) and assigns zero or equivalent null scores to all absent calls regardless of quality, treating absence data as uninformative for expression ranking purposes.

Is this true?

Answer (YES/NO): NO